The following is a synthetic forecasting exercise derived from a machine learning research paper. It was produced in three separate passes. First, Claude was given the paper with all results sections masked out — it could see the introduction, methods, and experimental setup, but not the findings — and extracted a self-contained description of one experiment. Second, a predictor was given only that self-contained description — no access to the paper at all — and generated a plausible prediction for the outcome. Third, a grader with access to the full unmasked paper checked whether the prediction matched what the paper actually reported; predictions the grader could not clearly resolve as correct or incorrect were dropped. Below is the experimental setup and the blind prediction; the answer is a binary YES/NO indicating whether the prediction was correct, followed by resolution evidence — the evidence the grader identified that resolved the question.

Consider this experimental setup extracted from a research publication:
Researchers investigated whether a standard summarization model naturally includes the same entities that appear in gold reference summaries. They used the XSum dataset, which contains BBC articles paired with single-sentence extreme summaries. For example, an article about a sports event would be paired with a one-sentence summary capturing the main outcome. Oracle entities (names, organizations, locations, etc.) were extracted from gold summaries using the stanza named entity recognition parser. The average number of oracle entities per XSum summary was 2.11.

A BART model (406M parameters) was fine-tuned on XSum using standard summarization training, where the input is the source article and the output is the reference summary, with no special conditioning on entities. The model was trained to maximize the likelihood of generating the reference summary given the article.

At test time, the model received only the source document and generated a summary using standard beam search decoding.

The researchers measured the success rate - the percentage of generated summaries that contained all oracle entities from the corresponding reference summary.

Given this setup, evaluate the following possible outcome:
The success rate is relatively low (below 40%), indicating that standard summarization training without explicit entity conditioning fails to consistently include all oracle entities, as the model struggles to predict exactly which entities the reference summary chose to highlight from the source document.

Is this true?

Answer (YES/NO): NO